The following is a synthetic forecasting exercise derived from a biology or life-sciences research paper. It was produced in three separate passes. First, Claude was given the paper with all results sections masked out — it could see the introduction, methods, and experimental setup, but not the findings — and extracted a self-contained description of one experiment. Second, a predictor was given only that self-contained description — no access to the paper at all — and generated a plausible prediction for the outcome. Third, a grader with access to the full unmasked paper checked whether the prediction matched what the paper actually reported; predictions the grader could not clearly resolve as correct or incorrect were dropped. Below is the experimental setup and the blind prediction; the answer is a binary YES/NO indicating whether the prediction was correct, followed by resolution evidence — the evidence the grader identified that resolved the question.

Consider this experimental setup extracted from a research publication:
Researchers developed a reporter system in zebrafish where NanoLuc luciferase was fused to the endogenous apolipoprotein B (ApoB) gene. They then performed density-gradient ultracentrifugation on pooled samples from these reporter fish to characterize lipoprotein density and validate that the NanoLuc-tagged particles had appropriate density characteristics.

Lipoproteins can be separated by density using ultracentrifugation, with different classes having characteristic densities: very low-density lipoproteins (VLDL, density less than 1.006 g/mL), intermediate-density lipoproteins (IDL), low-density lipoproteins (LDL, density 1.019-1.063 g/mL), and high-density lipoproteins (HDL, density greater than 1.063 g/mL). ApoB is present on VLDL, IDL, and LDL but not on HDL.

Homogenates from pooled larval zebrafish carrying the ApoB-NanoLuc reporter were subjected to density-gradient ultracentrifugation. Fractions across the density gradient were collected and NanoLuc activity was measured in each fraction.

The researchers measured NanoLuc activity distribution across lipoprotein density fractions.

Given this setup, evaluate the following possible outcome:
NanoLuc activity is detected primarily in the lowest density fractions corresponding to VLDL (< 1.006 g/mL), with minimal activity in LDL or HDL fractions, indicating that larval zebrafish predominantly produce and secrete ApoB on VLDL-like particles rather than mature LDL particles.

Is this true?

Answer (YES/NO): NO